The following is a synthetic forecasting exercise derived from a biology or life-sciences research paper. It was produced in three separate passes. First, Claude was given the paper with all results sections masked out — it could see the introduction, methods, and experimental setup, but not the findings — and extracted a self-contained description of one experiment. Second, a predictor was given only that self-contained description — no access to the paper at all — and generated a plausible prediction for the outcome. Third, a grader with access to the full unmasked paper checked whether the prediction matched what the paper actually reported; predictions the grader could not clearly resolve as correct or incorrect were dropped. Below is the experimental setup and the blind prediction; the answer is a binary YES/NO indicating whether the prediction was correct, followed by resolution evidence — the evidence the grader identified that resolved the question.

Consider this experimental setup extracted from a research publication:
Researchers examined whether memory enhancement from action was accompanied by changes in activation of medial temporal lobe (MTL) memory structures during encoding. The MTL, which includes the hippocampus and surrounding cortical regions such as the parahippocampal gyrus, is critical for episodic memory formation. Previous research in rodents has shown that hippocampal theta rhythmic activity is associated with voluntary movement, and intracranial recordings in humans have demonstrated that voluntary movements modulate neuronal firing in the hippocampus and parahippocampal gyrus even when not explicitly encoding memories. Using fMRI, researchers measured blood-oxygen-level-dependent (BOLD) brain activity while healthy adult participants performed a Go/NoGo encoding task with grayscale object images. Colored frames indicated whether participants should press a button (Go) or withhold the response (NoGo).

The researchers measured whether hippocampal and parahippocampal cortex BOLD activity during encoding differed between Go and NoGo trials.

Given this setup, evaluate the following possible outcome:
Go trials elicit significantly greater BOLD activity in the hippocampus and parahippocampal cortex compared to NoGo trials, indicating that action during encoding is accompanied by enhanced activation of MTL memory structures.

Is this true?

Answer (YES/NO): NO